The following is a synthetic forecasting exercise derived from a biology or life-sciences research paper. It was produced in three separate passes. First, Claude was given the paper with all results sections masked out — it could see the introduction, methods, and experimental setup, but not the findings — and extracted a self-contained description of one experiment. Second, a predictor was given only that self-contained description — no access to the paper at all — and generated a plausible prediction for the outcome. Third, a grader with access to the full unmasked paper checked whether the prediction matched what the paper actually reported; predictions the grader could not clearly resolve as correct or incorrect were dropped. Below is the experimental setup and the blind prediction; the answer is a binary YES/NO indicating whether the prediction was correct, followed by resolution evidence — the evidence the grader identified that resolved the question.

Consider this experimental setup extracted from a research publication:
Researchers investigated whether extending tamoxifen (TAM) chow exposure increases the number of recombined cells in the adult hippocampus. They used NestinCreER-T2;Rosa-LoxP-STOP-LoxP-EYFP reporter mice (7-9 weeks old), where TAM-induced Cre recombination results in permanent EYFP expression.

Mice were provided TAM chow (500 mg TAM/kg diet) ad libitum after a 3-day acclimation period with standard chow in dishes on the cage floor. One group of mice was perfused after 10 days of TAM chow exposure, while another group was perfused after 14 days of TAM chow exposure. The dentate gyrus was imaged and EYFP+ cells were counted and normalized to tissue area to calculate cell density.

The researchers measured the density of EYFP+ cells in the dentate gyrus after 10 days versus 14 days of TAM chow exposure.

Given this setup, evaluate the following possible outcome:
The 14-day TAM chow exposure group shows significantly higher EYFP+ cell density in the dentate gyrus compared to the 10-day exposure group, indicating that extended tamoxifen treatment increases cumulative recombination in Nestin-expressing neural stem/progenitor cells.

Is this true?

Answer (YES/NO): NO